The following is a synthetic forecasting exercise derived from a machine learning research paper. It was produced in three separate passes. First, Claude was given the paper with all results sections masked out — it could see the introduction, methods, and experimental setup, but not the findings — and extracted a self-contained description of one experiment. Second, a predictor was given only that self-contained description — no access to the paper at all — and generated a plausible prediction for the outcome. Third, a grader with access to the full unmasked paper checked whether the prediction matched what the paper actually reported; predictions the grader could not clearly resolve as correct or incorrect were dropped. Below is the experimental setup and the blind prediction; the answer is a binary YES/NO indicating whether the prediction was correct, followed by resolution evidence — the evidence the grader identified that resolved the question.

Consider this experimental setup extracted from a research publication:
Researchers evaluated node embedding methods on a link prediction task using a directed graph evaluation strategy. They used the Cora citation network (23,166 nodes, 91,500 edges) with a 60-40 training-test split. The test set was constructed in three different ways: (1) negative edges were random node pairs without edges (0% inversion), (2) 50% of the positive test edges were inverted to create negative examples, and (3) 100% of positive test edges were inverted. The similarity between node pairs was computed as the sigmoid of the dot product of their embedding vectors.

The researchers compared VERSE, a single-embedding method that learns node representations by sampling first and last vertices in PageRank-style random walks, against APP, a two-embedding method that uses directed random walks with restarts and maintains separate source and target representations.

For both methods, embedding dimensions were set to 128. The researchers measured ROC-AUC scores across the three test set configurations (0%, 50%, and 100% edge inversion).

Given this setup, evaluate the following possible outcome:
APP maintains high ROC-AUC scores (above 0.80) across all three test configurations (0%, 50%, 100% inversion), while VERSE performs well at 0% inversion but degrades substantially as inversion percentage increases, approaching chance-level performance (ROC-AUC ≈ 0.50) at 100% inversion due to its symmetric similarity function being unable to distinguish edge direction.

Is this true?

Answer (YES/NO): YES